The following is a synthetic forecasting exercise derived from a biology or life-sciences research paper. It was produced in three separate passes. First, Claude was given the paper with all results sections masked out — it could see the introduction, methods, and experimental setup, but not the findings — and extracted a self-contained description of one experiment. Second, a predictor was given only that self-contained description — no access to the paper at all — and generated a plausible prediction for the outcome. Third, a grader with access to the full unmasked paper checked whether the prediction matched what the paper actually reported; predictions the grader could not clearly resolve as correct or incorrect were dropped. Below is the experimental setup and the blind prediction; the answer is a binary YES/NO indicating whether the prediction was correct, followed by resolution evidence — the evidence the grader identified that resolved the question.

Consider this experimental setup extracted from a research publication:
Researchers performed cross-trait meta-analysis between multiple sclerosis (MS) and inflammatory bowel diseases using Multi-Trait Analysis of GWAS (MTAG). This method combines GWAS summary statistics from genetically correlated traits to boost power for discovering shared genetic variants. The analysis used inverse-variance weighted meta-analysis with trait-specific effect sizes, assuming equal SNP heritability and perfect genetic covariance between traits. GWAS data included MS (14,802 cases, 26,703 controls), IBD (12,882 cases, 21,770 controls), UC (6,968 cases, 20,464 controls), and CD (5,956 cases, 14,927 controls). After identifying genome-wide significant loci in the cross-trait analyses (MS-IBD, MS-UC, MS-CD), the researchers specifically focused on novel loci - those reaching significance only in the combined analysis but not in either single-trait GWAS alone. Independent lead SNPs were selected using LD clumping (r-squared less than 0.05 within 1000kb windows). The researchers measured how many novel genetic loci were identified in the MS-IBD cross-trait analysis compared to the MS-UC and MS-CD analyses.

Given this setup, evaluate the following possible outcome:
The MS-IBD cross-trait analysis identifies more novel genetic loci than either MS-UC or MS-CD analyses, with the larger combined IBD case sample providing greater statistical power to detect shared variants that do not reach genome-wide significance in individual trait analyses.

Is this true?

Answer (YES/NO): YES